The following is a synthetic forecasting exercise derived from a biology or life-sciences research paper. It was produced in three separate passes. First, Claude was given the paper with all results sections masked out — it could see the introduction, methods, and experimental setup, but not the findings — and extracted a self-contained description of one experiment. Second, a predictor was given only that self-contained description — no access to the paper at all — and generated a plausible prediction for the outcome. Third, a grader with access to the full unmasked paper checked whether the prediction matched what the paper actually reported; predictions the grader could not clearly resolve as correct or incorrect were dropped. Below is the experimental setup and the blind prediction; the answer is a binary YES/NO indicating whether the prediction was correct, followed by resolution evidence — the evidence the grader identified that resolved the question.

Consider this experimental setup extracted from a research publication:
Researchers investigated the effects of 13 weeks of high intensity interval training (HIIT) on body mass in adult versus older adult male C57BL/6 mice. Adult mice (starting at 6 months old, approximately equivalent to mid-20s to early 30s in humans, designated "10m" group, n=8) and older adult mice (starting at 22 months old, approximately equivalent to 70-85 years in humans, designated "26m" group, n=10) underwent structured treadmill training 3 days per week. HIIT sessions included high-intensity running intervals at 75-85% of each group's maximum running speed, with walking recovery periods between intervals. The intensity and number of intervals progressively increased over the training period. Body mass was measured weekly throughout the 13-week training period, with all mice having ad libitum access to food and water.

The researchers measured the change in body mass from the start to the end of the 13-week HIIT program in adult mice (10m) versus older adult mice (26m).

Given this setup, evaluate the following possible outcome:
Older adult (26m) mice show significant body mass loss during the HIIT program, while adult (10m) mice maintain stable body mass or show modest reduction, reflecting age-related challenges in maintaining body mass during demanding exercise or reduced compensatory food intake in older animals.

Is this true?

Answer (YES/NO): NO